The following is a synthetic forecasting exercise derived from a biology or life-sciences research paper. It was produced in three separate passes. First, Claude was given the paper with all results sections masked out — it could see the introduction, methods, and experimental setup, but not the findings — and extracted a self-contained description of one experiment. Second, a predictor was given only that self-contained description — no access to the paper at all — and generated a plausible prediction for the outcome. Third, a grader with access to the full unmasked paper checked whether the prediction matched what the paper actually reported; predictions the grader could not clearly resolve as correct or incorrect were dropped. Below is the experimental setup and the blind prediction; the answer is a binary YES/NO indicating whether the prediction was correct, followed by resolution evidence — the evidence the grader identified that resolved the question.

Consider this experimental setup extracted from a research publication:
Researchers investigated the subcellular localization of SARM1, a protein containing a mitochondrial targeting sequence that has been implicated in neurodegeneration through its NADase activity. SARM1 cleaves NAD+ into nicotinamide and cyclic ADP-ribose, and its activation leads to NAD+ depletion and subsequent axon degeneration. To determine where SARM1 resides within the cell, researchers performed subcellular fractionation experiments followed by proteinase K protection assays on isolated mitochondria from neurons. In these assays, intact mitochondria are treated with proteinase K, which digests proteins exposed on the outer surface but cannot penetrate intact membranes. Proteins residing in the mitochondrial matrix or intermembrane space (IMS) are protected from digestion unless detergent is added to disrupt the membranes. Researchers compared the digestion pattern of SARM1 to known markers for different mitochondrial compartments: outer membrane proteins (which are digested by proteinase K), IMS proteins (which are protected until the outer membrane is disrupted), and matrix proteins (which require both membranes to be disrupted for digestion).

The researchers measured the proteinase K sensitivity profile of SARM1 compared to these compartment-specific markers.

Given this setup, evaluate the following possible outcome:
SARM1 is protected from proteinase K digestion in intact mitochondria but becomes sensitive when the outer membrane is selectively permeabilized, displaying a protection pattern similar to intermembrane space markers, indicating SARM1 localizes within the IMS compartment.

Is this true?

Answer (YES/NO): YES